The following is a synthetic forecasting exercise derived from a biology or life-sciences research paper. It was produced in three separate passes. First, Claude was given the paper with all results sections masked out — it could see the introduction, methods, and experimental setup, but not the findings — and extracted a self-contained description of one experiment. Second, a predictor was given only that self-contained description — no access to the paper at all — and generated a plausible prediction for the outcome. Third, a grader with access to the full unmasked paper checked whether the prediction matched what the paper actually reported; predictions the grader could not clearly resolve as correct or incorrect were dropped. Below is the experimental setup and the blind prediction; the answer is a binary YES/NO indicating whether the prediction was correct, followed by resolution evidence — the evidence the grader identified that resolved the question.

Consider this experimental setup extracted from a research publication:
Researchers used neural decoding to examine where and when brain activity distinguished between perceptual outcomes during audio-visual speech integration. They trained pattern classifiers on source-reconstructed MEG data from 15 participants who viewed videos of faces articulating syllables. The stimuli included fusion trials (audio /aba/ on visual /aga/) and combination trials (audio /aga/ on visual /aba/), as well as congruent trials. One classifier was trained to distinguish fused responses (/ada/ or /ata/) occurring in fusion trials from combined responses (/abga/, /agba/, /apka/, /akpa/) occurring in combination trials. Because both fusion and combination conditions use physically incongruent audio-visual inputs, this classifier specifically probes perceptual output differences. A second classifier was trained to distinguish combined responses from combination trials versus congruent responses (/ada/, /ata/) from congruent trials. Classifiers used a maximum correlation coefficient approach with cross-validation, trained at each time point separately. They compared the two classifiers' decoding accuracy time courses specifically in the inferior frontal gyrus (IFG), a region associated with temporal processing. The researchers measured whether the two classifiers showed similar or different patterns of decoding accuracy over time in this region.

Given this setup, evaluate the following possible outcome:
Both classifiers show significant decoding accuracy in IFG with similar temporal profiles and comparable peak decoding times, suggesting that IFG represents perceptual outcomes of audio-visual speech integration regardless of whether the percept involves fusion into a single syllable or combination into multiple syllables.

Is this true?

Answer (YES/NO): NO